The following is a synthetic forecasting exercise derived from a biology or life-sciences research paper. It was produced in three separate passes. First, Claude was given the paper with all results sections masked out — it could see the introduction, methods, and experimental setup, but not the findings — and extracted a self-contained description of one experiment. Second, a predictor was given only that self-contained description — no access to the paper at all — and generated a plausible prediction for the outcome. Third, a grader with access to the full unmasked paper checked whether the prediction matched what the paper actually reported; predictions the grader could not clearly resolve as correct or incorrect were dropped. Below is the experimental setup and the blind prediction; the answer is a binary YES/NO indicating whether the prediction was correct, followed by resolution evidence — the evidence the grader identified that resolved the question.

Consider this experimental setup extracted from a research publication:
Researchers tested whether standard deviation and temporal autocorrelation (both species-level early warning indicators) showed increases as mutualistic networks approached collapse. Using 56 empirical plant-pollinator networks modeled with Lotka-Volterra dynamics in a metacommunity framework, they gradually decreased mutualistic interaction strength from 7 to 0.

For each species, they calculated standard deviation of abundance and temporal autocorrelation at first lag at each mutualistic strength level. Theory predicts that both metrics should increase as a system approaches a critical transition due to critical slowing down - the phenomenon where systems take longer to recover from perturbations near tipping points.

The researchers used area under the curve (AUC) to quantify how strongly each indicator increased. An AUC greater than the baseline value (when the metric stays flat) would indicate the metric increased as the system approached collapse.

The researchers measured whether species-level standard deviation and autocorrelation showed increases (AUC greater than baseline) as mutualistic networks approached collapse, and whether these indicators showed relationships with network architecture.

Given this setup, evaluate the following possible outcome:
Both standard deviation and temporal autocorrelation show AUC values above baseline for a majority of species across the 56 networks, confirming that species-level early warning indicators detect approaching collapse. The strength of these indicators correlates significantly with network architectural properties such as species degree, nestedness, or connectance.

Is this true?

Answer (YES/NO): NO